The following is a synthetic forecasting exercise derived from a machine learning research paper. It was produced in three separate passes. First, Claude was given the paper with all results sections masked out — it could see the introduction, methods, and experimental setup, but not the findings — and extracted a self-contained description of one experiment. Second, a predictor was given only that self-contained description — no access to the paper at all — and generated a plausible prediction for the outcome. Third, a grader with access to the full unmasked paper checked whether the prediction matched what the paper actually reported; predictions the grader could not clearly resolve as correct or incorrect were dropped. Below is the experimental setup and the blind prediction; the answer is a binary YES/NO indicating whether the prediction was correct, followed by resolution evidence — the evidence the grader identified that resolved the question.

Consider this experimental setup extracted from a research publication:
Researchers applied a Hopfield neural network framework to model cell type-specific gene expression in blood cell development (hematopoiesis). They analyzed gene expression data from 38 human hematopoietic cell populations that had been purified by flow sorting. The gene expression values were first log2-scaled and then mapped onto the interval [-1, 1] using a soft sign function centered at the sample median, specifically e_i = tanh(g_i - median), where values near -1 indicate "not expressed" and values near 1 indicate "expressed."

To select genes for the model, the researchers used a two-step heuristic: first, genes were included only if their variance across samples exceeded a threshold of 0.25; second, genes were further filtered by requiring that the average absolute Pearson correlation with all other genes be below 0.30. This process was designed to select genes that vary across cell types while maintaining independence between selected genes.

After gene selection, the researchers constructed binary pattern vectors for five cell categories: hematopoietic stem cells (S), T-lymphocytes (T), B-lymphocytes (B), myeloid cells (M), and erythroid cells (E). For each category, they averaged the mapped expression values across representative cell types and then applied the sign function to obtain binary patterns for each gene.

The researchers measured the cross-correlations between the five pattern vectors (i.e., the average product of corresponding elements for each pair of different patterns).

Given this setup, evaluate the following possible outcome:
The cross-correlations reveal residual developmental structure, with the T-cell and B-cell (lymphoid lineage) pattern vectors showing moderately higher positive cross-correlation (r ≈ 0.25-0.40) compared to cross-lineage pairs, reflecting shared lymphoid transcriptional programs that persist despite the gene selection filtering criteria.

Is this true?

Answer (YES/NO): NO